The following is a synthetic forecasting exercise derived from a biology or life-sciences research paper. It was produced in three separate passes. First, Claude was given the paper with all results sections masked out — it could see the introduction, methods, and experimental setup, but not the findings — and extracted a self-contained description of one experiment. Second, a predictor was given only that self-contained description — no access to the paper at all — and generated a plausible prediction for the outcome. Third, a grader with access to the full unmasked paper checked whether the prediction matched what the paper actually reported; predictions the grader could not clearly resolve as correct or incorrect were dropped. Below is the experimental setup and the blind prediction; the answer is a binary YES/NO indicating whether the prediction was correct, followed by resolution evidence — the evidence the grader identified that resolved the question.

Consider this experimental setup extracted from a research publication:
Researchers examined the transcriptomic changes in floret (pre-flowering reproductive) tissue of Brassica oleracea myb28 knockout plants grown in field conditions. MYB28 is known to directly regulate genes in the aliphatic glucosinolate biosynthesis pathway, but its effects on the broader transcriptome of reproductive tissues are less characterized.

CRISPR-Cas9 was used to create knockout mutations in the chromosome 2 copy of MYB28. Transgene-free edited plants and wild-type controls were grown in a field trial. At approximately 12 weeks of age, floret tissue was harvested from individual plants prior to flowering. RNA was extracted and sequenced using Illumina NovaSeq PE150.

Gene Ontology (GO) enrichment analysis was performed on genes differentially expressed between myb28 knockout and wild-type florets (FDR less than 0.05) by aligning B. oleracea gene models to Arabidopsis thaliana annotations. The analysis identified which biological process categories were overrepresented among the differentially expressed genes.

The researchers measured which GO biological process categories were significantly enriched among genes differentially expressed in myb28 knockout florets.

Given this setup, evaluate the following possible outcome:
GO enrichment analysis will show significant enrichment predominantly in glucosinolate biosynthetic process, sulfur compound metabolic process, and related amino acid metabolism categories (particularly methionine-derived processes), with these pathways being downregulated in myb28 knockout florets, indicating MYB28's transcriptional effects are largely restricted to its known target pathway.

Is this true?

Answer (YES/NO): NO